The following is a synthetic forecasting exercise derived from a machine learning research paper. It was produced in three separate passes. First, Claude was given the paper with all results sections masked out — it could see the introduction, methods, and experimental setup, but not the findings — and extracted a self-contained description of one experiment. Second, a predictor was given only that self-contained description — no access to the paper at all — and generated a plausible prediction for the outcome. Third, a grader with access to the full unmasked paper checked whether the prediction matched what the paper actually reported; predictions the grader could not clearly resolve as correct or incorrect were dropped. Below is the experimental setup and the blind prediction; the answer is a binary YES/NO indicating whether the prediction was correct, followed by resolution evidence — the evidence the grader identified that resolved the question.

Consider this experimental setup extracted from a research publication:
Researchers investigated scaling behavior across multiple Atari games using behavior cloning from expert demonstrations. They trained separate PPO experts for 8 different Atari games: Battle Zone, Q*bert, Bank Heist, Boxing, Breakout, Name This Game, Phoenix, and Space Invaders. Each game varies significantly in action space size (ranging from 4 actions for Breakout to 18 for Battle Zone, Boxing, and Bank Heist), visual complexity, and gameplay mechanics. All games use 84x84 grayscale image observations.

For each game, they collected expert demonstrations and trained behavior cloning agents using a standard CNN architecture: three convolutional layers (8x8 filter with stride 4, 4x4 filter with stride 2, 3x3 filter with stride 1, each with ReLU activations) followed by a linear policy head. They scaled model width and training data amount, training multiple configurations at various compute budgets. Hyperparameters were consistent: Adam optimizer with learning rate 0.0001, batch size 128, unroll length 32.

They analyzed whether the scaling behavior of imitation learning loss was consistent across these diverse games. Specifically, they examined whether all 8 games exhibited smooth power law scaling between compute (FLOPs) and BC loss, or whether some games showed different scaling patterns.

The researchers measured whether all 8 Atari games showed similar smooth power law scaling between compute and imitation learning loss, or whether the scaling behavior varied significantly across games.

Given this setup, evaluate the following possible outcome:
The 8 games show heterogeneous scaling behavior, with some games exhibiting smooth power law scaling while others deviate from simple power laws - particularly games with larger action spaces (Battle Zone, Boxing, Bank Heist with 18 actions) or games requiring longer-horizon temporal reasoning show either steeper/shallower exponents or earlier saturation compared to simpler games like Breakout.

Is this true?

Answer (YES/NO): NO